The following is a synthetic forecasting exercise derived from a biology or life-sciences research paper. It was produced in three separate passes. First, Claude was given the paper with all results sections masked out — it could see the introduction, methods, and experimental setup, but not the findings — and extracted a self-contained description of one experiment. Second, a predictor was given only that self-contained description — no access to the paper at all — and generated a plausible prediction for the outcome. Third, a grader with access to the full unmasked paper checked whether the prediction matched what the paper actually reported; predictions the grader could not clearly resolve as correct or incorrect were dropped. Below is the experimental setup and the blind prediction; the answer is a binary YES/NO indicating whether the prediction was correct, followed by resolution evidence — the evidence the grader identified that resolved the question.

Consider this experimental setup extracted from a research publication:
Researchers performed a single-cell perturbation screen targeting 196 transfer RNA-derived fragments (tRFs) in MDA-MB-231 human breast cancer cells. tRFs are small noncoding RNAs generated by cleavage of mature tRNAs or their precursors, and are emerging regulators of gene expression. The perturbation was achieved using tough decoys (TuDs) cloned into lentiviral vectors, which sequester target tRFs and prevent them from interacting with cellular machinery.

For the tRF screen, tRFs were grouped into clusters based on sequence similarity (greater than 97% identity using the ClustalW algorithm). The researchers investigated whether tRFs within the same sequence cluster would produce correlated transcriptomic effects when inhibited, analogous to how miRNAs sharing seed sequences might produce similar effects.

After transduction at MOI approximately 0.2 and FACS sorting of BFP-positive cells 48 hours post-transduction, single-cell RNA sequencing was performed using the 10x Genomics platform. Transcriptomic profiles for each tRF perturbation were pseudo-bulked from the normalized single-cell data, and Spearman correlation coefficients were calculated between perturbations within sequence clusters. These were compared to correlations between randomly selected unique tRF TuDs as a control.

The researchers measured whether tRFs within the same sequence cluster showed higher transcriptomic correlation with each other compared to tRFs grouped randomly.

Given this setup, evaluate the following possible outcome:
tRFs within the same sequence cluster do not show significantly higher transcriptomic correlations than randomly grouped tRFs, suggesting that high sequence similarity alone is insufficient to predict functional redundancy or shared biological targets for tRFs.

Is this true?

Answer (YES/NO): NO